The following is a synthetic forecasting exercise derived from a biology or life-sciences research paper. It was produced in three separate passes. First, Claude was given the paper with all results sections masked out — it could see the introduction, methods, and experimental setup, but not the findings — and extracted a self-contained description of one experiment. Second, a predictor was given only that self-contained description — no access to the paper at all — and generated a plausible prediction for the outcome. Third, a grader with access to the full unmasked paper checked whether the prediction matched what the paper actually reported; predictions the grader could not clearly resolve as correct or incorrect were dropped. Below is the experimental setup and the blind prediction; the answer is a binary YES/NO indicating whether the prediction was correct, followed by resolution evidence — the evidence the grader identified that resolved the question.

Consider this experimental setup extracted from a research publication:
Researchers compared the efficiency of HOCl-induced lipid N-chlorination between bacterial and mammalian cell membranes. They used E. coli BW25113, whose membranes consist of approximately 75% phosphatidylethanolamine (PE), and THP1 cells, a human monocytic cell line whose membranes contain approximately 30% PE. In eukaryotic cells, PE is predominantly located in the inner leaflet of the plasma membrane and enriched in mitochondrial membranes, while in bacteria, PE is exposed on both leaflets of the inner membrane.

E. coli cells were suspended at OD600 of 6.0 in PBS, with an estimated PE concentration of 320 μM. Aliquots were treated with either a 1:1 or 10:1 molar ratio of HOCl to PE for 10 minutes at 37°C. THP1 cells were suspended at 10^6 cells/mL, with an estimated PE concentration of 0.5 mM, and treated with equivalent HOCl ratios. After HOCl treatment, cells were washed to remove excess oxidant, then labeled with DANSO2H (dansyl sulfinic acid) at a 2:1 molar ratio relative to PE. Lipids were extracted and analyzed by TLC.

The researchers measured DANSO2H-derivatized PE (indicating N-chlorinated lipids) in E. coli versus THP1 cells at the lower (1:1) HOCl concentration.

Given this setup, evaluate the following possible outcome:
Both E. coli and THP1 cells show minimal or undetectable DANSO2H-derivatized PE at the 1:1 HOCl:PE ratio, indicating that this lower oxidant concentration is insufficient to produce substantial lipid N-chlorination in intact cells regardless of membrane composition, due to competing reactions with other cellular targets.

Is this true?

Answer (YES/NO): NO